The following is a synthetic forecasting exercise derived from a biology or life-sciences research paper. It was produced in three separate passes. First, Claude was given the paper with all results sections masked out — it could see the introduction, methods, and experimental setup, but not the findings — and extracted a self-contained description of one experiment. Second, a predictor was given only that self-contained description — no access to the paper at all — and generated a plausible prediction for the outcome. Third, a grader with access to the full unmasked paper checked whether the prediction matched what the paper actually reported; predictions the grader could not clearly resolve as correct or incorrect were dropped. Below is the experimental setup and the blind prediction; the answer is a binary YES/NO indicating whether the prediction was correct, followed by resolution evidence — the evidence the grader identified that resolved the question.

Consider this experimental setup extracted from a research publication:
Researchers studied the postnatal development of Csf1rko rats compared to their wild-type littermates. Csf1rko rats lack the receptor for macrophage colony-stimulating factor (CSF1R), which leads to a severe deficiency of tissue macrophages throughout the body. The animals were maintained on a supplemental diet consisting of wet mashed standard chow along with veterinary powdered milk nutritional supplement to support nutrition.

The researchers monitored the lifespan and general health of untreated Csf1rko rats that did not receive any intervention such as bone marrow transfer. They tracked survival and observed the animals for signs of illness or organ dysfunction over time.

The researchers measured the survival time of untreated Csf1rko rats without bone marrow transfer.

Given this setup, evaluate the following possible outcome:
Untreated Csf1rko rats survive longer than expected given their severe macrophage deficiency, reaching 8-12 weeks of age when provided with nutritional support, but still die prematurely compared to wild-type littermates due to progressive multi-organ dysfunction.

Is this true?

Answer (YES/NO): YES